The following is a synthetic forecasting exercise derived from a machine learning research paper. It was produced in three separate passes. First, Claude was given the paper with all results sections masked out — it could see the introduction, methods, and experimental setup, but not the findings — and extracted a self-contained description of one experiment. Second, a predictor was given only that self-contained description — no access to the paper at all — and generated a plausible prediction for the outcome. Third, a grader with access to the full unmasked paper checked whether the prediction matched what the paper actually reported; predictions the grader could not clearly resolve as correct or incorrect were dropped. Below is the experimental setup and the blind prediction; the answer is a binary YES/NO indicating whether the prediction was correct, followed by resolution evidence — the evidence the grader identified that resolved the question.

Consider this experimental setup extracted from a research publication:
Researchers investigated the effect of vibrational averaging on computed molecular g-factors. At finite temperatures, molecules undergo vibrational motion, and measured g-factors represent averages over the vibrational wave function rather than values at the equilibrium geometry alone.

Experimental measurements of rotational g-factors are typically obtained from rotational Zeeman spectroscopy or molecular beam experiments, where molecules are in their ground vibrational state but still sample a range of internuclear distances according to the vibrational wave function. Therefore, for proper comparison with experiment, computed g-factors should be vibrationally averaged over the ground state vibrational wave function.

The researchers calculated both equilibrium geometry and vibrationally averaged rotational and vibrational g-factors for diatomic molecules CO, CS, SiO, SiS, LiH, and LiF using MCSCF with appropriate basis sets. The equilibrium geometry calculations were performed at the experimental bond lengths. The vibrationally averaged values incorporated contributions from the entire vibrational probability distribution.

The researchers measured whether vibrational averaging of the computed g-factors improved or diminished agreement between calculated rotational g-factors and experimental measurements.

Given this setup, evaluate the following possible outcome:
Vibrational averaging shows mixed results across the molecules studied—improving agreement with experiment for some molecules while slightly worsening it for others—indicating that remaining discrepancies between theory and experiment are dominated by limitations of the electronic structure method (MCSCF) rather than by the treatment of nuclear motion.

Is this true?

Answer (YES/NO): NO